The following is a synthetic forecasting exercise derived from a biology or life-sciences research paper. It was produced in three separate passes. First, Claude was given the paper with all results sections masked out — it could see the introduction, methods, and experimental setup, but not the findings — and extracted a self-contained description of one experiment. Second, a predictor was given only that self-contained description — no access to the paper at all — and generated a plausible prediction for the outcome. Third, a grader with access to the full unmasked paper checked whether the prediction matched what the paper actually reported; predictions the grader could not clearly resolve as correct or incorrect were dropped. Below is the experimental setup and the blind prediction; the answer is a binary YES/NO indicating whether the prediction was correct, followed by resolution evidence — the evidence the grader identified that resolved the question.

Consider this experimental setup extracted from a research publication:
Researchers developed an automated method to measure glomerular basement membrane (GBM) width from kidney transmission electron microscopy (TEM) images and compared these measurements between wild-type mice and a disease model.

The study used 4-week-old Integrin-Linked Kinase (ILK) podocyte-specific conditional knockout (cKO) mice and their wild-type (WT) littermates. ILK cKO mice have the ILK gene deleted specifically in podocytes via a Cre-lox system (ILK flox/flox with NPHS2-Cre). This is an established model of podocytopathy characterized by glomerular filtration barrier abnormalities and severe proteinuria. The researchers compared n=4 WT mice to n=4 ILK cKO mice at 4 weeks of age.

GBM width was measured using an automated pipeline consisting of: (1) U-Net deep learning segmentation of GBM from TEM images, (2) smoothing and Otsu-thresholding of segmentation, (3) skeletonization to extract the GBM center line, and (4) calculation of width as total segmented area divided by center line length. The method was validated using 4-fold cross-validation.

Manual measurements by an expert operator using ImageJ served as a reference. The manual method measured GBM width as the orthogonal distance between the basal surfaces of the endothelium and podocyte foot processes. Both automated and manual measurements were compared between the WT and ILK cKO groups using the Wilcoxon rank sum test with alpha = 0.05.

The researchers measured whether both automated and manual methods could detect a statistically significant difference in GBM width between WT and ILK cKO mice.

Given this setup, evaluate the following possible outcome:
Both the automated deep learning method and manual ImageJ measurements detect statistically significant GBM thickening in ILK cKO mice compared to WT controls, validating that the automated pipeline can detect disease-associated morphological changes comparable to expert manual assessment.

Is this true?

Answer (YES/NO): YES